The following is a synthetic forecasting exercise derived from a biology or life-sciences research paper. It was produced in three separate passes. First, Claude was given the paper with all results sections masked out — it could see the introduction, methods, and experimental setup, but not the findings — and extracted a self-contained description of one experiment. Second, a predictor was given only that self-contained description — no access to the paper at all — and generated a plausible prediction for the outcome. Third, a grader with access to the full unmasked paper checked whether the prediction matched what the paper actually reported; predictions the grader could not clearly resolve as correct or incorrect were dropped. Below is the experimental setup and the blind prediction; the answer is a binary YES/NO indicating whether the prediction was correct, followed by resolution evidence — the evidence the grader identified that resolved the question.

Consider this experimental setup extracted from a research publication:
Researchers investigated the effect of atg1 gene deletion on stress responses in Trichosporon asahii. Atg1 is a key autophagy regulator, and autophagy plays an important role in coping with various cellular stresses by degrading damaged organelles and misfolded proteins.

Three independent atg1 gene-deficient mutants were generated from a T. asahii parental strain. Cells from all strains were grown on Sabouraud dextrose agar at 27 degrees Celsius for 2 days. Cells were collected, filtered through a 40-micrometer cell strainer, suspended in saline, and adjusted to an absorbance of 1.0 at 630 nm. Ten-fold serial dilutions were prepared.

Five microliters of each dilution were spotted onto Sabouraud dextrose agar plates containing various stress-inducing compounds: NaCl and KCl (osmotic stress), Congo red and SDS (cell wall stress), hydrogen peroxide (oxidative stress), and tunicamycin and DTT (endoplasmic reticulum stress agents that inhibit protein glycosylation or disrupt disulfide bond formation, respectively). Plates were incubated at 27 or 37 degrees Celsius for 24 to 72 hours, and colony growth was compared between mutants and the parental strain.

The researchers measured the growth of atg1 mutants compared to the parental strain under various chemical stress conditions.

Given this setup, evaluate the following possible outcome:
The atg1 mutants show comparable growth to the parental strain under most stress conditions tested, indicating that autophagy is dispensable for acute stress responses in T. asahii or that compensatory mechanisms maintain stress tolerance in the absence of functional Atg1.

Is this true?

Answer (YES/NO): YES